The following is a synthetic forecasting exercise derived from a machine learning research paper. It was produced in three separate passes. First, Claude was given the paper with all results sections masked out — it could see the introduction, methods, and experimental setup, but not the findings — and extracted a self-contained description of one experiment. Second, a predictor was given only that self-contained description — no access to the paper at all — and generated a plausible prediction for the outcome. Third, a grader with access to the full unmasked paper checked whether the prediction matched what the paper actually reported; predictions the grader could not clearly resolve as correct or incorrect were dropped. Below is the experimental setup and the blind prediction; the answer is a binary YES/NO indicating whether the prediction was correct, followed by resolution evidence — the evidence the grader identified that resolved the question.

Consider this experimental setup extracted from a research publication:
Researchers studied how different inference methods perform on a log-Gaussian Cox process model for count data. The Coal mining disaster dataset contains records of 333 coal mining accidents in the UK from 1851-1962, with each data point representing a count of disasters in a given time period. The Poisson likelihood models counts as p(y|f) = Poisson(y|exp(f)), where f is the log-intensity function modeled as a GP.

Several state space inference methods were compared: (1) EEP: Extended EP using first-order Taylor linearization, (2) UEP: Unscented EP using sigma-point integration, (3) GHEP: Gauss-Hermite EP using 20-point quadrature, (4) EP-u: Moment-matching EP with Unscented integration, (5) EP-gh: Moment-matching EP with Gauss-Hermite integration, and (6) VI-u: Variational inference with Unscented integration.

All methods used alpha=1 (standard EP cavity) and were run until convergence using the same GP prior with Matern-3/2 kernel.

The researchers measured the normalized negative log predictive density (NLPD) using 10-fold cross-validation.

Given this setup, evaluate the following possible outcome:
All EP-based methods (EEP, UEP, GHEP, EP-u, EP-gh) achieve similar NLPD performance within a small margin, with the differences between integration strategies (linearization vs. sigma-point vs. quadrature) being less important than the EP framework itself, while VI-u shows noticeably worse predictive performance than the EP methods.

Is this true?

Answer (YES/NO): NO